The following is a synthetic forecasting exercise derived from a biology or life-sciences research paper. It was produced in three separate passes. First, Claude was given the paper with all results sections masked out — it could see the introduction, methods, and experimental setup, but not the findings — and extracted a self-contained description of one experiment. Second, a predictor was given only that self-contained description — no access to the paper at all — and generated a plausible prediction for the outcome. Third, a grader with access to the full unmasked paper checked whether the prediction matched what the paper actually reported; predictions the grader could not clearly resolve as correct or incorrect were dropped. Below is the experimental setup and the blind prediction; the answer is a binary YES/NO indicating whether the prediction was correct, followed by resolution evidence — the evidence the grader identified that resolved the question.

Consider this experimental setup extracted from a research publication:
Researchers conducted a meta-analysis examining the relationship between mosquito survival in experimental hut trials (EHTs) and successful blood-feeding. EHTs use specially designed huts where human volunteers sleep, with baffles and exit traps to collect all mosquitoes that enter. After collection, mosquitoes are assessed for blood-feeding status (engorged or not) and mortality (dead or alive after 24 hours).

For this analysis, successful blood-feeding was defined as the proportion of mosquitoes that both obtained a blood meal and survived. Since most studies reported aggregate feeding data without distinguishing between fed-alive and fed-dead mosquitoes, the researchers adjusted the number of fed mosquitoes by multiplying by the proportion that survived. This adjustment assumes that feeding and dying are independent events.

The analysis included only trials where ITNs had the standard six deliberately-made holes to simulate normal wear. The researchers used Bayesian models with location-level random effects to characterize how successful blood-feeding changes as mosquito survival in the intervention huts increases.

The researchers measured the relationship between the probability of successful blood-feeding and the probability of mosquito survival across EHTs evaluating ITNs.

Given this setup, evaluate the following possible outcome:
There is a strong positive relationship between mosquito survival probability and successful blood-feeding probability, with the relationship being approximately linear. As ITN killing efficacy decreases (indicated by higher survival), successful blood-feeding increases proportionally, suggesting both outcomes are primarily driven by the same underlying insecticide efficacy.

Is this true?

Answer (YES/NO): NO